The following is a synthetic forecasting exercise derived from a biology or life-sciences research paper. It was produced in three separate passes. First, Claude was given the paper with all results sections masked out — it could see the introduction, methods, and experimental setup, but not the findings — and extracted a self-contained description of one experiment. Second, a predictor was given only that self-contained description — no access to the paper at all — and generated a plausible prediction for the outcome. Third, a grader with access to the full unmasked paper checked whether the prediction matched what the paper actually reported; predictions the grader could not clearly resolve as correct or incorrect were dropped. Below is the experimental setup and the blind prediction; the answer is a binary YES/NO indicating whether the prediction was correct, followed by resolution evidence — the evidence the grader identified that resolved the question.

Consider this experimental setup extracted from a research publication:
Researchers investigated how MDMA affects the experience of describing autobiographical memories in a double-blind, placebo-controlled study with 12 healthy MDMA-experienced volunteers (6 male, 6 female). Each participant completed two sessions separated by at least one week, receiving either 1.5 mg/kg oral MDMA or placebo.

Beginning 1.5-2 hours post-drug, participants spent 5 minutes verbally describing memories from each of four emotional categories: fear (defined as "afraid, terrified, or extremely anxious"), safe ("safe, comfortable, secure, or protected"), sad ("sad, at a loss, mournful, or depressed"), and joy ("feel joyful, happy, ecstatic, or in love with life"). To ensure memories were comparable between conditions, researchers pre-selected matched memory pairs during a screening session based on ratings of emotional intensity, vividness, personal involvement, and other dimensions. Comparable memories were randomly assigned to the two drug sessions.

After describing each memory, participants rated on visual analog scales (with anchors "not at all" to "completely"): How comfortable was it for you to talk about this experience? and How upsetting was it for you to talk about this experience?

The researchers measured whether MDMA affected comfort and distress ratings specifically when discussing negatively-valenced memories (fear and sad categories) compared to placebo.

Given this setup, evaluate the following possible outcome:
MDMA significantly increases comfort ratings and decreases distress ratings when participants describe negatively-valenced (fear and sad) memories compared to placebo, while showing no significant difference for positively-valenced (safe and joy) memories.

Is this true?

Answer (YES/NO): NO